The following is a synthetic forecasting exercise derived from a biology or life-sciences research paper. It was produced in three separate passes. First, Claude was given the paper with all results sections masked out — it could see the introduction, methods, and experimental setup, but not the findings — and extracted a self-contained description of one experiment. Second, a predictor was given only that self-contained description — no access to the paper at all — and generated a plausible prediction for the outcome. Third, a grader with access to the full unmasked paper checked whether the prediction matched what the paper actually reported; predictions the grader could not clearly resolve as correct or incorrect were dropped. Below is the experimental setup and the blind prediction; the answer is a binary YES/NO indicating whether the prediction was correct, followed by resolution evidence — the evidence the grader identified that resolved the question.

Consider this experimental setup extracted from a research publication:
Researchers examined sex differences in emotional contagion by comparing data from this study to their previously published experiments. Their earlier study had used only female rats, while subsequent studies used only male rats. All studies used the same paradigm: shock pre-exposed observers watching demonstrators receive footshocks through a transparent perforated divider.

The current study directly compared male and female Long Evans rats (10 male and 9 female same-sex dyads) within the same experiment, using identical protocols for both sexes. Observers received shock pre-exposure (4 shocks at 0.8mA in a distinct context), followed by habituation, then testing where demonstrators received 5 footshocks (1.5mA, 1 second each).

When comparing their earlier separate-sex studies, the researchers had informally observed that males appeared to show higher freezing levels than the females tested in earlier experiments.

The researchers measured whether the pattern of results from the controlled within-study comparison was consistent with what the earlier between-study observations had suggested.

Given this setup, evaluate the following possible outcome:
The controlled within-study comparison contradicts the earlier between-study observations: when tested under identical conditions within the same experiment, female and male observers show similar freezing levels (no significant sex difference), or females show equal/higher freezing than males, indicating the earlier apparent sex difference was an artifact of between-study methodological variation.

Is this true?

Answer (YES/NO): NO